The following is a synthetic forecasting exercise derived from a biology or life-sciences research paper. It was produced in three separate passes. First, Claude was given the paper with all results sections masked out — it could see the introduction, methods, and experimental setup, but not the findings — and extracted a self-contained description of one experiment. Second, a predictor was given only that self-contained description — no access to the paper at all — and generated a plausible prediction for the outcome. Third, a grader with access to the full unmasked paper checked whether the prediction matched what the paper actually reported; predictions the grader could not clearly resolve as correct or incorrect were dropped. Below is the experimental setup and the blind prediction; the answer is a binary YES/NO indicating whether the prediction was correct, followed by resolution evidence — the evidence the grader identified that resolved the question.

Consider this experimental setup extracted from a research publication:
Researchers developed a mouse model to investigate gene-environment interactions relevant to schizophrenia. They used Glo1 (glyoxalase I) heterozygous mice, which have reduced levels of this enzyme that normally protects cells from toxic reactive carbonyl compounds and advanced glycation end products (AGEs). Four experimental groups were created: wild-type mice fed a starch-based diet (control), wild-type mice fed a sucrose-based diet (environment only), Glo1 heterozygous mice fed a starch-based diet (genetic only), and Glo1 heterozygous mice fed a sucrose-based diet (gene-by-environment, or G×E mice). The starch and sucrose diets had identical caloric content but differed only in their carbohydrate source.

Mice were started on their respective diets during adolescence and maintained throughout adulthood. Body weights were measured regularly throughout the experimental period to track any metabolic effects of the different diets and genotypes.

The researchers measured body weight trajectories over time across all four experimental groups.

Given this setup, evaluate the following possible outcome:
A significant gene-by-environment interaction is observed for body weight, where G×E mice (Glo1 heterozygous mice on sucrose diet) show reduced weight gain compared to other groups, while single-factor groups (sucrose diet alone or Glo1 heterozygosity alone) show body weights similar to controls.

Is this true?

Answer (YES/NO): NO